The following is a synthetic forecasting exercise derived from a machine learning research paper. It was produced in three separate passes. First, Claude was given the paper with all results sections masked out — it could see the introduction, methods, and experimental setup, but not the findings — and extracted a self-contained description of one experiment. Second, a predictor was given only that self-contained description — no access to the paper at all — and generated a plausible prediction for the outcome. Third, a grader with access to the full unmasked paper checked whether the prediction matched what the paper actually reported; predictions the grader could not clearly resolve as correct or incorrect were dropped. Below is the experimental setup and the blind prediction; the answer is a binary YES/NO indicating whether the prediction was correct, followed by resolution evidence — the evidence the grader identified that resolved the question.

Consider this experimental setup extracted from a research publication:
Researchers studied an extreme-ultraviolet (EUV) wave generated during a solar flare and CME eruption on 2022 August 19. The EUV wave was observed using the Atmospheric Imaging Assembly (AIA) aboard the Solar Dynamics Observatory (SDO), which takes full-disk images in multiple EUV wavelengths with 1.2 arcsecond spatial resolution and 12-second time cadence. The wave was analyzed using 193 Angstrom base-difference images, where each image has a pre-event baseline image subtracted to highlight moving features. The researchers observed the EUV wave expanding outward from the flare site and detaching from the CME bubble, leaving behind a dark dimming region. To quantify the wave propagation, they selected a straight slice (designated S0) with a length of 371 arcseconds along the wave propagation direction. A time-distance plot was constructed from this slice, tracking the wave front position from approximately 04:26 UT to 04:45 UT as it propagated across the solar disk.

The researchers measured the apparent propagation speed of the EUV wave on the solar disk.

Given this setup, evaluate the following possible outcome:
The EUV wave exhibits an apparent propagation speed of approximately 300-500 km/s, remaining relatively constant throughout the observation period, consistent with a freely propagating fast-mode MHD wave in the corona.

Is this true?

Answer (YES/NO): NO